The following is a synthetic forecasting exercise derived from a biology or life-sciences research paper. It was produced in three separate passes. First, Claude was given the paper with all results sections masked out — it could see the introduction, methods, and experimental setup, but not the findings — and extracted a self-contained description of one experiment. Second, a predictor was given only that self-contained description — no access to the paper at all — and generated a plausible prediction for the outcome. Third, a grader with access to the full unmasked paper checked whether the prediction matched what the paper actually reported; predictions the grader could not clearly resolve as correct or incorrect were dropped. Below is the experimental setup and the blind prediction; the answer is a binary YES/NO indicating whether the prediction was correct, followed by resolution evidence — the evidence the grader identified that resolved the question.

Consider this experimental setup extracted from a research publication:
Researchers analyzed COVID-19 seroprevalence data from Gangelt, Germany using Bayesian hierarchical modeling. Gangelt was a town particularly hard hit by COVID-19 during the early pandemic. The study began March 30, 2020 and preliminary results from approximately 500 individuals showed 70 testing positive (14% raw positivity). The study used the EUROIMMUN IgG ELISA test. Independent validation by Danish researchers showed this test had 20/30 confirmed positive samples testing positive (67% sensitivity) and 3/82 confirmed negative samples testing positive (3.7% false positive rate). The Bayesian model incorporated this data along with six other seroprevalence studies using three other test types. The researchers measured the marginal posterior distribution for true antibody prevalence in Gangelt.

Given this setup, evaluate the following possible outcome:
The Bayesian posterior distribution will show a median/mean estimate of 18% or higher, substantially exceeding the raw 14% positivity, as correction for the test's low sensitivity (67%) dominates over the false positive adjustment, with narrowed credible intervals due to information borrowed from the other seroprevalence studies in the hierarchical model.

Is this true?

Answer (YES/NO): NO